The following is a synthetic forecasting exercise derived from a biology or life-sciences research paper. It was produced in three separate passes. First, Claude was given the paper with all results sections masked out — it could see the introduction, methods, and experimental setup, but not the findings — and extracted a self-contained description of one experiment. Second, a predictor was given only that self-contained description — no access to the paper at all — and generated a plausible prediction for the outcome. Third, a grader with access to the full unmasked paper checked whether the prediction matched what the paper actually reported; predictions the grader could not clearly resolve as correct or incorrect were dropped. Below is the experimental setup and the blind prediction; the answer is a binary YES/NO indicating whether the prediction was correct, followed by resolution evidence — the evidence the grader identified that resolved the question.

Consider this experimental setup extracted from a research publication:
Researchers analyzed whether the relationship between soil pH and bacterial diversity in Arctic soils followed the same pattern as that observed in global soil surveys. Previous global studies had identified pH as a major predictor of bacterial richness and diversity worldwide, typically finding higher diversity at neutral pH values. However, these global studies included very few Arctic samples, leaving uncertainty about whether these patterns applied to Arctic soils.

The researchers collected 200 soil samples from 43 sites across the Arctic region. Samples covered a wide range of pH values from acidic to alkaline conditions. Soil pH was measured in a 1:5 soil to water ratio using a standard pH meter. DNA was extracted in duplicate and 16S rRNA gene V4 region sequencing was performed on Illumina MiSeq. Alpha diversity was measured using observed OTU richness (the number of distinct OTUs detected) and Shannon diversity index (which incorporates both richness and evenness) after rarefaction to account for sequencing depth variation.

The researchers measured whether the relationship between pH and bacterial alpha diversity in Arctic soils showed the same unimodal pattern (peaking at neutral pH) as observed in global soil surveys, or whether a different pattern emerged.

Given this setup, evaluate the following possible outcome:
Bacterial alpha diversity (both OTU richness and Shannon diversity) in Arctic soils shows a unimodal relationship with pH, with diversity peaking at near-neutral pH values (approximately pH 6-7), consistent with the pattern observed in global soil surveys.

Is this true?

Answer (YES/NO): NO